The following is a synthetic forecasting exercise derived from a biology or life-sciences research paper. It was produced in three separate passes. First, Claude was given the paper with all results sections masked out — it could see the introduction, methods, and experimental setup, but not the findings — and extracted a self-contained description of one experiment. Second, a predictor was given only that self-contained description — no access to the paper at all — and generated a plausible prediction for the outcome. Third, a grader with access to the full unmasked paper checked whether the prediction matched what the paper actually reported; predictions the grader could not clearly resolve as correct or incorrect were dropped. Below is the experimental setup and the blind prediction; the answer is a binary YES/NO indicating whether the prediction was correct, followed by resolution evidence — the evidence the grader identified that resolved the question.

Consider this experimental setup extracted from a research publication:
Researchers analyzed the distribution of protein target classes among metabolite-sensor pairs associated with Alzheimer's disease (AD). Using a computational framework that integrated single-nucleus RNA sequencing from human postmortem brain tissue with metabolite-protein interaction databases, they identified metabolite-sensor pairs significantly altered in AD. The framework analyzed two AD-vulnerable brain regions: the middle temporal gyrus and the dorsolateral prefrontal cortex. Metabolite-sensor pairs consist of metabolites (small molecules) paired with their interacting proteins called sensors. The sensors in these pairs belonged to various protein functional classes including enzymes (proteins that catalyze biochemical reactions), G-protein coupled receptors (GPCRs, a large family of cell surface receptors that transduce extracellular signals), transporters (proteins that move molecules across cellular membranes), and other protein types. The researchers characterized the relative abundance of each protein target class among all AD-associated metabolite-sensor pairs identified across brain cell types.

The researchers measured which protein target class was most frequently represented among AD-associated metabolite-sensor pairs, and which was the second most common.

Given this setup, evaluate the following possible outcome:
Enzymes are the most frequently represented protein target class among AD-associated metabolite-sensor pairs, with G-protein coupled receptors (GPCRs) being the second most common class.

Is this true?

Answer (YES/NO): YES